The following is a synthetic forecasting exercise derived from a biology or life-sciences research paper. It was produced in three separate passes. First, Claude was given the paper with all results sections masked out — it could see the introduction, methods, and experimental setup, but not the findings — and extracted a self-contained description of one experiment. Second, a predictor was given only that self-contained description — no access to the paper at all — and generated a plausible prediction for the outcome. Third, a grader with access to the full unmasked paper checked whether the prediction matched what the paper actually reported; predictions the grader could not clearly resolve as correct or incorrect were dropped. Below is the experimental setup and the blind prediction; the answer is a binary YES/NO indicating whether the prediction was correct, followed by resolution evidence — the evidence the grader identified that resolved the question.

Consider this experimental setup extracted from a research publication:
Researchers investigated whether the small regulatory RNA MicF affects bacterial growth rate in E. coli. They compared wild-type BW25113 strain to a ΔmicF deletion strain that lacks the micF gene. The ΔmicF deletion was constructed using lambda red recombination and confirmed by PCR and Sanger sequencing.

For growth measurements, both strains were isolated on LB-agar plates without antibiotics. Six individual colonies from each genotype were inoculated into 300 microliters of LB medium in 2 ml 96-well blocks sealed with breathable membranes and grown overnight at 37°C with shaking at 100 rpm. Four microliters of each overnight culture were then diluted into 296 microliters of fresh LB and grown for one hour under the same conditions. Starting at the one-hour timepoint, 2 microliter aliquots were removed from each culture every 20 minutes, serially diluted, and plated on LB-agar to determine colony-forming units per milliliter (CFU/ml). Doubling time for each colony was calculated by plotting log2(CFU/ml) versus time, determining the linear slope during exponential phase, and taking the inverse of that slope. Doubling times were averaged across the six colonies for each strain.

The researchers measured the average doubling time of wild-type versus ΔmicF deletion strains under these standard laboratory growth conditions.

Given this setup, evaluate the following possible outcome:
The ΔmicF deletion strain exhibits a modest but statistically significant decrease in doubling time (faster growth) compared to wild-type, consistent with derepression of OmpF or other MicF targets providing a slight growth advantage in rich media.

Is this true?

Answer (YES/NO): NO